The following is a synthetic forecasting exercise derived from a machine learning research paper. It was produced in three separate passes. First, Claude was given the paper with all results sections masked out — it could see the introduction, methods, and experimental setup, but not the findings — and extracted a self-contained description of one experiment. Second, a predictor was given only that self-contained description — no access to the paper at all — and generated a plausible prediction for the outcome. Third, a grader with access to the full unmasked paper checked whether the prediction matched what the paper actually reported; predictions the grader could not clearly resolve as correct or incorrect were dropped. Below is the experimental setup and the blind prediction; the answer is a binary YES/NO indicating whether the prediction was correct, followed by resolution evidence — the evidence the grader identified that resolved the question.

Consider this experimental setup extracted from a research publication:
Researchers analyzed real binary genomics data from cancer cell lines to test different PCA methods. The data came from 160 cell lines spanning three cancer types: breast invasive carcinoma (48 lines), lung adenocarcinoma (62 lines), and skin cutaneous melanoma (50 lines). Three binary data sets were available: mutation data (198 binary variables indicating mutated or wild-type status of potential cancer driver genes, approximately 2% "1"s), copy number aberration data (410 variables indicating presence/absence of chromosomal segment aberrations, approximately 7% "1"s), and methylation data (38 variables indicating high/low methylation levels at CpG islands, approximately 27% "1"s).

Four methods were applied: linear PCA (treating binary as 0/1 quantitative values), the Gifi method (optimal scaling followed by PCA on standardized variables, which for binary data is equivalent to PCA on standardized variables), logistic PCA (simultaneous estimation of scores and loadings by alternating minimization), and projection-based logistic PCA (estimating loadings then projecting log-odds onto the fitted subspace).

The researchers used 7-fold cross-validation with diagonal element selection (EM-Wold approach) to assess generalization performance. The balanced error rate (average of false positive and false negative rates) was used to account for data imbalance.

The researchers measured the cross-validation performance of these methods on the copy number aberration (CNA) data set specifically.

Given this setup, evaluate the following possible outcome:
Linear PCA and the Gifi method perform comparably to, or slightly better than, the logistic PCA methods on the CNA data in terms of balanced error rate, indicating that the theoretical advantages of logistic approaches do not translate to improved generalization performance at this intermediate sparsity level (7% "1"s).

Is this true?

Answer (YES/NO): NO